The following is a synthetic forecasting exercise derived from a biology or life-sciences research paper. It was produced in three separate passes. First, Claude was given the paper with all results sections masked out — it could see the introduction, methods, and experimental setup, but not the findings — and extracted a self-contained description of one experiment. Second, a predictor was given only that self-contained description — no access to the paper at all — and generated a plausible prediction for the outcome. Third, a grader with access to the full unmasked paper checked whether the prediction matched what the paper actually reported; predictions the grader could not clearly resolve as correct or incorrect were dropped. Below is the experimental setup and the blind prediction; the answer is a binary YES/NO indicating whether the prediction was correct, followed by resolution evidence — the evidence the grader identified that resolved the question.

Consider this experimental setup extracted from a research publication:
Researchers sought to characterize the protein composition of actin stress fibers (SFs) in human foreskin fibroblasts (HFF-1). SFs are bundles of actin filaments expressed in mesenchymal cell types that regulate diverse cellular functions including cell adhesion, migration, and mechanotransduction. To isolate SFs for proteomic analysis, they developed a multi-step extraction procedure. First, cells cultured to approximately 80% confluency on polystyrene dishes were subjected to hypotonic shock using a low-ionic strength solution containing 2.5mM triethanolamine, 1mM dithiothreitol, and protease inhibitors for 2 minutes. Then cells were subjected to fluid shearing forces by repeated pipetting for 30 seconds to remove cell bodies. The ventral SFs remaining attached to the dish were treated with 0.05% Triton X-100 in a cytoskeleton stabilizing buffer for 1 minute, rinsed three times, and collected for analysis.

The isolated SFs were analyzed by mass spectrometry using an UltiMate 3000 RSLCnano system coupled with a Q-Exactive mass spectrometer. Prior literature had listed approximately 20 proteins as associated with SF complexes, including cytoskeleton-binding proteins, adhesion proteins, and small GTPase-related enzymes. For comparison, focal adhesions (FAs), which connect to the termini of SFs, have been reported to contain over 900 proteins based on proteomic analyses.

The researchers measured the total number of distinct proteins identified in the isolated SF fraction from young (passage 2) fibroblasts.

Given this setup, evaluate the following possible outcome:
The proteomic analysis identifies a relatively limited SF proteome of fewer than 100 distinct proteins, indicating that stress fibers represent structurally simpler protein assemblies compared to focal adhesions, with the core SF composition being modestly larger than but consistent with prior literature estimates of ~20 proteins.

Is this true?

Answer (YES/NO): NO